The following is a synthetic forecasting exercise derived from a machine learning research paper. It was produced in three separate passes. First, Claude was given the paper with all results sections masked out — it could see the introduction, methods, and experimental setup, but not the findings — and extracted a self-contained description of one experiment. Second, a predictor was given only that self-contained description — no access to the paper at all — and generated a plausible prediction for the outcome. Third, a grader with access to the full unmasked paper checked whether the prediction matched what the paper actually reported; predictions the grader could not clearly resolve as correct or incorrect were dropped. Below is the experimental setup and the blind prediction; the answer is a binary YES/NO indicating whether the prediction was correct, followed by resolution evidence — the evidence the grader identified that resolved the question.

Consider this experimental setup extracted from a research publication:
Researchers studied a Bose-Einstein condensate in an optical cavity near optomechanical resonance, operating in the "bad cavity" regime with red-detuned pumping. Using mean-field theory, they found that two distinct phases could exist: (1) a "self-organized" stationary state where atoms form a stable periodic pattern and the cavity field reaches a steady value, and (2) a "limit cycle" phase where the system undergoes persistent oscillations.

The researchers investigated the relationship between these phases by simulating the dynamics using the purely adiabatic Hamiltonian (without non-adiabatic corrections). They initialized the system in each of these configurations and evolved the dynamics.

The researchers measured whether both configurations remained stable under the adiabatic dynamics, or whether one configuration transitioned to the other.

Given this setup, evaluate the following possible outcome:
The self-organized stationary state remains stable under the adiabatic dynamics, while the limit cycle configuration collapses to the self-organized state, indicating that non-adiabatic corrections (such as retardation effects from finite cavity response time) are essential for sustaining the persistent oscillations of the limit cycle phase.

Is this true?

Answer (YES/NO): NO